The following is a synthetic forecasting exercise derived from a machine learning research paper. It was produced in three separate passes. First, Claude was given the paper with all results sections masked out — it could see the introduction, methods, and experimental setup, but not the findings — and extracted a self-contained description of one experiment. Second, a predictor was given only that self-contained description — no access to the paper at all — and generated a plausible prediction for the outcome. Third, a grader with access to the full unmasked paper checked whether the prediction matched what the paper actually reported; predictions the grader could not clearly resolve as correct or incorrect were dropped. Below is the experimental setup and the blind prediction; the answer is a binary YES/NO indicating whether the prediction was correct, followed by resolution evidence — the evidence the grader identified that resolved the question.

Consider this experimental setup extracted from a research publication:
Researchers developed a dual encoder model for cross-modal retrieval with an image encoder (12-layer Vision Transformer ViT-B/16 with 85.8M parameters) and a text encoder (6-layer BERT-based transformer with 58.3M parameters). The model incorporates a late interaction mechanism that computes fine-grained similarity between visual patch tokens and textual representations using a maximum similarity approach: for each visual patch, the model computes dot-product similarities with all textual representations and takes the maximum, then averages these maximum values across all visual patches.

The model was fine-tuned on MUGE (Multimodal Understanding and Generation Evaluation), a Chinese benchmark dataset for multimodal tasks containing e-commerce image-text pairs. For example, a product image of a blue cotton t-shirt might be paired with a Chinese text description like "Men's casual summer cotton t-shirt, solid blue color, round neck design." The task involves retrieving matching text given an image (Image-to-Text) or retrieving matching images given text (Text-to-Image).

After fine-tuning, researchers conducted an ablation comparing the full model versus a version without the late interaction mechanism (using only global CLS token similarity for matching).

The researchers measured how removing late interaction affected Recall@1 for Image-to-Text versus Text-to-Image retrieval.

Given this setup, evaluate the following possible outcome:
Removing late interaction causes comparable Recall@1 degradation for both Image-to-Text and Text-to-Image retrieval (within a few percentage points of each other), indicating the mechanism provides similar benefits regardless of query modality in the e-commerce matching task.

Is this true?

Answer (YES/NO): NO